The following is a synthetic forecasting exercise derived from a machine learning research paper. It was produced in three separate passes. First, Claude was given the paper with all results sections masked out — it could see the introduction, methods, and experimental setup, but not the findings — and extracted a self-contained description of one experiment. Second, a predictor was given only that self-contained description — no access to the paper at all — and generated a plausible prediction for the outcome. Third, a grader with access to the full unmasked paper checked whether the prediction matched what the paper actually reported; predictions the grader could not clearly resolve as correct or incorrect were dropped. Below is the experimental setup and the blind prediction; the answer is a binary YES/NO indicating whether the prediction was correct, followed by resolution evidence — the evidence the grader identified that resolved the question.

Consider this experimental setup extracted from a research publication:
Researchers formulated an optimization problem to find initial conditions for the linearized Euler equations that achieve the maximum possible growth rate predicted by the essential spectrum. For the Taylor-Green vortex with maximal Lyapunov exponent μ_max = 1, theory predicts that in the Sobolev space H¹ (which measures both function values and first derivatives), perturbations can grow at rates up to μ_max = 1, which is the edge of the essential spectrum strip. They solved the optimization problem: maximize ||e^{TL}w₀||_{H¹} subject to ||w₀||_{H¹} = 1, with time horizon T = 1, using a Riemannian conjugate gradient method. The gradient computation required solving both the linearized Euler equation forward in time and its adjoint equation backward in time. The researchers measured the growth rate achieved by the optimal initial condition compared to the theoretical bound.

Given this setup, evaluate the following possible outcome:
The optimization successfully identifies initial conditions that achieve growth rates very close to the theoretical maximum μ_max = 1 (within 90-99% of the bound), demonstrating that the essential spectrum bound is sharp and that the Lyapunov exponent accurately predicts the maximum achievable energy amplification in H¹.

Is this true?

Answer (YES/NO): YES